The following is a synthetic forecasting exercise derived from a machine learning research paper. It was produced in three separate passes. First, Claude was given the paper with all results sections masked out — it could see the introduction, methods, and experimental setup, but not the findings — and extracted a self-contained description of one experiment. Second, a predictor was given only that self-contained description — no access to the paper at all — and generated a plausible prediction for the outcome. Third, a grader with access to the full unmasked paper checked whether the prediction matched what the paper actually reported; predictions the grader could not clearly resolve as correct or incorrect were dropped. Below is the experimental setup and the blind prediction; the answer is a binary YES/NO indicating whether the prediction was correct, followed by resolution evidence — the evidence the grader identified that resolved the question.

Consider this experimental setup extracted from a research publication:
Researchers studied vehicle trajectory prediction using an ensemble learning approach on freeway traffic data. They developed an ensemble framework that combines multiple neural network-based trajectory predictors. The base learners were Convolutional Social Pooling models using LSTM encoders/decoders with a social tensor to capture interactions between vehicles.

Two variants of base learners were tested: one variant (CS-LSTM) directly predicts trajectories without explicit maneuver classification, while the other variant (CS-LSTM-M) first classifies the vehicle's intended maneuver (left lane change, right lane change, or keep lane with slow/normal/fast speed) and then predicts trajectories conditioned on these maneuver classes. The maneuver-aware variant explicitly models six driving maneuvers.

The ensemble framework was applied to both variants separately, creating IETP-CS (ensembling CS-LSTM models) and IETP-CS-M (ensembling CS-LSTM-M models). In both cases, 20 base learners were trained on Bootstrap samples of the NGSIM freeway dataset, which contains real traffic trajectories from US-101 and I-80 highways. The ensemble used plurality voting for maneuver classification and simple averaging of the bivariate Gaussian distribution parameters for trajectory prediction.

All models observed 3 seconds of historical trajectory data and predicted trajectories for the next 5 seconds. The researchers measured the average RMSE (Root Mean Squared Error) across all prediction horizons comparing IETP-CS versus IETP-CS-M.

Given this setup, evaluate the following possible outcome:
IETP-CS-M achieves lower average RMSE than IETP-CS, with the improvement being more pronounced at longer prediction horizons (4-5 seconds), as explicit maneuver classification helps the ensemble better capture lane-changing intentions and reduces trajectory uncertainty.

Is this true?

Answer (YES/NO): NO